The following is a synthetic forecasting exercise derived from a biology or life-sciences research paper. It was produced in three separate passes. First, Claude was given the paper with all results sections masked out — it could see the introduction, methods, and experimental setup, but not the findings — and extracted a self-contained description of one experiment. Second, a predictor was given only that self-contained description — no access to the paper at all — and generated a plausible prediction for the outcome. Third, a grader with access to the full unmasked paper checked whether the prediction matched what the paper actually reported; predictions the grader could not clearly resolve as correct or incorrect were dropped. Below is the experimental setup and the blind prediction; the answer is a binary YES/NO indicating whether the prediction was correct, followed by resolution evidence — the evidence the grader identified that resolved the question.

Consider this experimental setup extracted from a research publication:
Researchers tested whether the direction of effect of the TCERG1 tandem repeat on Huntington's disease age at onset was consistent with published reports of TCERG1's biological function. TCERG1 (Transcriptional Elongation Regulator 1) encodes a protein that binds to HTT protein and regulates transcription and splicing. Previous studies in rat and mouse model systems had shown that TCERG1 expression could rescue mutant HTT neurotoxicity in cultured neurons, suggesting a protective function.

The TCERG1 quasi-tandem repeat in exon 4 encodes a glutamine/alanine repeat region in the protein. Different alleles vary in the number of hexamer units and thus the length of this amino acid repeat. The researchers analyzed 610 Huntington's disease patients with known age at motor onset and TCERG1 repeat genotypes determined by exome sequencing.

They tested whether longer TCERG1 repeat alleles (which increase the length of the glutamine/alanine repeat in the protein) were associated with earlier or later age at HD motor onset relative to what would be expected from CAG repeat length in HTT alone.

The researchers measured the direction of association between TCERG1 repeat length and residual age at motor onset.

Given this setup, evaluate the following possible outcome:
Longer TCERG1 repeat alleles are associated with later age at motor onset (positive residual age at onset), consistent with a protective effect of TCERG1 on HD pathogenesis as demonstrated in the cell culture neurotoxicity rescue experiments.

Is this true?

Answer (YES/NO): NO